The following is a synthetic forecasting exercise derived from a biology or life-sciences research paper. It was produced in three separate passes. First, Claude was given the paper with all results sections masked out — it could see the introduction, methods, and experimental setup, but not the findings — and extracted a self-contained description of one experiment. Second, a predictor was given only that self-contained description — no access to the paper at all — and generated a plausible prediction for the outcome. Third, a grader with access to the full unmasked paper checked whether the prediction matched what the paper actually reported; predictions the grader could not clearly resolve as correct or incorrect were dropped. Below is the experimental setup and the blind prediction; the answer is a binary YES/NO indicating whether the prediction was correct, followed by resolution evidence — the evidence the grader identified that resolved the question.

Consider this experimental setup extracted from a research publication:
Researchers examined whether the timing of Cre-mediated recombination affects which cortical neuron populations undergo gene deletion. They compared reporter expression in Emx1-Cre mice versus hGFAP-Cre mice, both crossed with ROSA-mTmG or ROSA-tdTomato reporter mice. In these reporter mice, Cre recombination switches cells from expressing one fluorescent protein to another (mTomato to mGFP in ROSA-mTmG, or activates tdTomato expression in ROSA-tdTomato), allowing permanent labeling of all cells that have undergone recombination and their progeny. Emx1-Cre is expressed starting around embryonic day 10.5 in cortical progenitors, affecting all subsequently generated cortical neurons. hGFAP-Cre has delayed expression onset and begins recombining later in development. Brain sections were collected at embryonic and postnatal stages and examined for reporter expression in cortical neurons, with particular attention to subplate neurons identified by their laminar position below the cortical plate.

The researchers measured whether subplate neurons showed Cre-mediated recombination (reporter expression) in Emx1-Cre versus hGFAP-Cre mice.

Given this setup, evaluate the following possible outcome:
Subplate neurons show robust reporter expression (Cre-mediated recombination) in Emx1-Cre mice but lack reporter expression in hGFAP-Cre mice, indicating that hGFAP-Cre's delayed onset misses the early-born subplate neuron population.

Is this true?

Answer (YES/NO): YES